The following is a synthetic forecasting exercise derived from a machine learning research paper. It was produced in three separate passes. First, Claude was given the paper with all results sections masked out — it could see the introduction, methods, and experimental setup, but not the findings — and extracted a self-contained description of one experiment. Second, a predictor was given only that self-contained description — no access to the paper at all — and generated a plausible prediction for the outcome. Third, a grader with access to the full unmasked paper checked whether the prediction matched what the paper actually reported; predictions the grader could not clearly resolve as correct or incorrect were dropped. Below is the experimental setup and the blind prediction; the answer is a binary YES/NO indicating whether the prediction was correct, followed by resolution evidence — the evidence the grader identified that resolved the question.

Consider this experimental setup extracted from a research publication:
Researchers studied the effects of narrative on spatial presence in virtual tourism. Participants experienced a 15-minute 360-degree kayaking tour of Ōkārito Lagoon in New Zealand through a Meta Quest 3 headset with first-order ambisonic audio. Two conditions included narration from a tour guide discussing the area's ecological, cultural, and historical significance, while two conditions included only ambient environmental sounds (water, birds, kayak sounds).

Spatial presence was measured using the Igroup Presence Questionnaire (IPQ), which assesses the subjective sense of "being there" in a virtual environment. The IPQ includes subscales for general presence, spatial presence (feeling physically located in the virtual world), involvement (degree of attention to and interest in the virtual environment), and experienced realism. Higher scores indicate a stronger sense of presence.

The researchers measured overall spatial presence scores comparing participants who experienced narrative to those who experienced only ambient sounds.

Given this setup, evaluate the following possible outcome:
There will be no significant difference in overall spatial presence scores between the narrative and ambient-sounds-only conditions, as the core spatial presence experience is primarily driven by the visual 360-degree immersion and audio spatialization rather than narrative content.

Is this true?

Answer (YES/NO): NO